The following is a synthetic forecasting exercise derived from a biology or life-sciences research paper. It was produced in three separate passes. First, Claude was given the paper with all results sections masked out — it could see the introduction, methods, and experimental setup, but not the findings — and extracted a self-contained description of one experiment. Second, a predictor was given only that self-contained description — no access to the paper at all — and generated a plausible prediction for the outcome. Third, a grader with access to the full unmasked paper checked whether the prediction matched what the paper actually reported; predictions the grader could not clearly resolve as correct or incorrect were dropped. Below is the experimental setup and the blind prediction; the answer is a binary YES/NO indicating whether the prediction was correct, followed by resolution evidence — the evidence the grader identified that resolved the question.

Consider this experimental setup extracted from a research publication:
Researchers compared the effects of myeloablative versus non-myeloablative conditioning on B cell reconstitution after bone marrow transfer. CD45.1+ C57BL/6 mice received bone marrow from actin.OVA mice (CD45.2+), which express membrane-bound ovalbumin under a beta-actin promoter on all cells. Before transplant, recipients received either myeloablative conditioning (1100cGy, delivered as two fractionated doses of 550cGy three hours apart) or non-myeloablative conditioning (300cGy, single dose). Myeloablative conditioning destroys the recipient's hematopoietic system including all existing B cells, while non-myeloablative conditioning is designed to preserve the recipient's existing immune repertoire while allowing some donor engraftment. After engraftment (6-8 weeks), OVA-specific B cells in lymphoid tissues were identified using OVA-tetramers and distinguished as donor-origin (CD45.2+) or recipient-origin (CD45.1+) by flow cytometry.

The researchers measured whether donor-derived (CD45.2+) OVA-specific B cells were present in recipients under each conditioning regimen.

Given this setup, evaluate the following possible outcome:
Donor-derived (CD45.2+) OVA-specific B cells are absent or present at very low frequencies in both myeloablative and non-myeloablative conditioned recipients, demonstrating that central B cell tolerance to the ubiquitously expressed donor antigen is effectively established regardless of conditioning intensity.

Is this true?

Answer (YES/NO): NO